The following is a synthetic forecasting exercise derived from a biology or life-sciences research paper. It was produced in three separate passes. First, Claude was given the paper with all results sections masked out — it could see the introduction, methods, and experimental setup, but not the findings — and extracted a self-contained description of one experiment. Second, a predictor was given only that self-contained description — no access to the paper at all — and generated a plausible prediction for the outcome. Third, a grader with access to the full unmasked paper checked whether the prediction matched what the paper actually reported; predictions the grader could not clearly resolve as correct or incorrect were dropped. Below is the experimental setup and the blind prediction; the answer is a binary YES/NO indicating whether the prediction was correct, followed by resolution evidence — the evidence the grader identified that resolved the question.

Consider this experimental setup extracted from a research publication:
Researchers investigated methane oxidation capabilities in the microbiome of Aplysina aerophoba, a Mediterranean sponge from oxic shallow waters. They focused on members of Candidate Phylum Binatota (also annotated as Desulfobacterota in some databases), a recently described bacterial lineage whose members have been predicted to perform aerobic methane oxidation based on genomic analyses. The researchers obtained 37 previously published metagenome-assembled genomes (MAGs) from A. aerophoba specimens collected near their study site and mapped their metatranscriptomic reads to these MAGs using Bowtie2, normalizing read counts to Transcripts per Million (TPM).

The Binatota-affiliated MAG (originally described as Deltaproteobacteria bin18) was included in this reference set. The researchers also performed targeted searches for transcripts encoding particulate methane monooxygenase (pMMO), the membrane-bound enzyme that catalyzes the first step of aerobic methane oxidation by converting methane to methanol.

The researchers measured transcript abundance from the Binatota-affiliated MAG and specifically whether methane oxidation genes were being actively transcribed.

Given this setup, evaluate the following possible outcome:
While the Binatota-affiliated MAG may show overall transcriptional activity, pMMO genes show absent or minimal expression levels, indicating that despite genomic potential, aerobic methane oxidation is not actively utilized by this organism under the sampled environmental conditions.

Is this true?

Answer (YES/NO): NO